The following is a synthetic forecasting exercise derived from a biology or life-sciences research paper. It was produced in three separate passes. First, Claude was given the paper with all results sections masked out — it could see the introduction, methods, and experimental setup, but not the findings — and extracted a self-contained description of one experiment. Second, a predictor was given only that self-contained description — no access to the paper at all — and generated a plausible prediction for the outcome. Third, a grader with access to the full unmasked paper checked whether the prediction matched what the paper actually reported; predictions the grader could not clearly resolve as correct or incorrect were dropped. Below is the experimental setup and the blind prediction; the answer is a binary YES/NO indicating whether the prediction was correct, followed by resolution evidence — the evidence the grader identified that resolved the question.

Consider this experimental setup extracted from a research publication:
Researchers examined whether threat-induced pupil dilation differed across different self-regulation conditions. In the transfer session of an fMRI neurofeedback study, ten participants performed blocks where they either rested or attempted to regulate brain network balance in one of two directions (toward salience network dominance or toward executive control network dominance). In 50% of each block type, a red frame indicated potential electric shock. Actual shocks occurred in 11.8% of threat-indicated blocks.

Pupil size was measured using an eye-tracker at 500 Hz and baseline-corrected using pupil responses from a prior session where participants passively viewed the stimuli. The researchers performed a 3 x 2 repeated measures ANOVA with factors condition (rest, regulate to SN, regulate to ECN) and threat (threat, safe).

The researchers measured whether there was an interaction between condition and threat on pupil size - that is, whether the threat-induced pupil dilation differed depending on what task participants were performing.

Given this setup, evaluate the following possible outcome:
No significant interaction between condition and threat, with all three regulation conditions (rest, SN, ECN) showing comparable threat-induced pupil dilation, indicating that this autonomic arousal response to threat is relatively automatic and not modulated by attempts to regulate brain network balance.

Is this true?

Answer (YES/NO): NO